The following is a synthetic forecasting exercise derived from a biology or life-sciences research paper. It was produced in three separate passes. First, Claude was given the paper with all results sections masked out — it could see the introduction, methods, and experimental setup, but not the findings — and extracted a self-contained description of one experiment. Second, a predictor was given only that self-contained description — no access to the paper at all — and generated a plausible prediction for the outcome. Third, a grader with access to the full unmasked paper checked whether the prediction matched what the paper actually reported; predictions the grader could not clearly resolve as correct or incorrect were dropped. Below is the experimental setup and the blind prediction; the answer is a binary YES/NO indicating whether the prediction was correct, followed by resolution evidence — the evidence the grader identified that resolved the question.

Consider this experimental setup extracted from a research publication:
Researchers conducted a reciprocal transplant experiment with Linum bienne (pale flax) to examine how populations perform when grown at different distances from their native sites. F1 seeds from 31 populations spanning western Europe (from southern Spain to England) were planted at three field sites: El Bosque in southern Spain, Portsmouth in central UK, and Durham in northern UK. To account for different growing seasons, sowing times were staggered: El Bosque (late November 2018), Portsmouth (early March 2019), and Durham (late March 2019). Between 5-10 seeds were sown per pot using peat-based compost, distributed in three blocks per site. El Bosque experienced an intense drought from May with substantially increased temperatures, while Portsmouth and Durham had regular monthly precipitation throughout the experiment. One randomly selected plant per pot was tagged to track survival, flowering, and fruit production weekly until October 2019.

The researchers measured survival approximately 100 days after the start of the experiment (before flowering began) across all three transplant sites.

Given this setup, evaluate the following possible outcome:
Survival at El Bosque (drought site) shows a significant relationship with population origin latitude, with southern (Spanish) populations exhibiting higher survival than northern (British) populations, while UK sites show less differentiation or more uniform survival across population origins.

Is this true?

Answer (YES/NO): NO